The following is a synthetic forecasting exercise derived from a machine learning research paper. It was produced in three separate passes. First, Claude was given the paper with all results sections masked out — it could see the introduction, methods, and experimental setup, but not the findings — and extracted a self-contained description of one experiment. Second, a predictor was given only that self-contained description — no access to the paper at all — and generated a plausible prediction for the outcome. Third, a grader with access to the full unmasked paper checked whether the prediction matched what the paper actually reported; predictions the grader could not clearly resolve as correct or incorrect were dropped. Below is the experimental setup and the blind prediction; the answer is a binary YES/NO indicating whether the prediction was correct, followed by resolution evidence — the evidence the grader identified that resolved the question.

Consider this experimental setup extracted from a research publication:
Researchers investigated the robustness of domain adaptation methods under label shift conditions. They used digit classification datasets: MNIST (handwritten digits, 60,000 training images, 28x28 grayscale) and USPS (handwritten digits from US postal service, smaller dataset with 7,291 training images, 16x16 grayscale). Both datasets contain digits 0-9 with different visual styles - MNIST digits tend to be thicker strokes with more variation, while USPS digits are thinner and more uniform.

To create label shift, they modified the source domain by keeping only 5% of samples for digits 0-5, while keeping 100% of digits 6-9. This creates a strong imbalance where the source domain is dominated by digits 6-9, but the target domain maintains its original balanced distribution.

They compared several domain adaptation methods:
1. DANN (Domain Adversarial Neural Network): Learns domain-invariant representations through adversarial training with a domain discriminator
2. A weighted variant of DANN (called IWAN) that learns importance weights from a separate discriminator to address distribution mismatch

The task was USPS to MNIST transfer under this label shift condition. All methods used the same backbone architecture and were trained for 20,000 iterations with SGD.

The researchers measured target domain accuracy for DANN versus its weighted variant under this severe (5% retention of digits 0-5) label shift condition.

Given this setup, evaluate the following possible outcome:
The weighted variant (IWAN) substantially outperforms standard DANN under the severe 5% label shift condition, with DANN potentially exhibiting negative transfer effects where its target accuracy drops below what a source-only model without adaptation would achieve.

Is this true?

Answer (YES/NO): YES